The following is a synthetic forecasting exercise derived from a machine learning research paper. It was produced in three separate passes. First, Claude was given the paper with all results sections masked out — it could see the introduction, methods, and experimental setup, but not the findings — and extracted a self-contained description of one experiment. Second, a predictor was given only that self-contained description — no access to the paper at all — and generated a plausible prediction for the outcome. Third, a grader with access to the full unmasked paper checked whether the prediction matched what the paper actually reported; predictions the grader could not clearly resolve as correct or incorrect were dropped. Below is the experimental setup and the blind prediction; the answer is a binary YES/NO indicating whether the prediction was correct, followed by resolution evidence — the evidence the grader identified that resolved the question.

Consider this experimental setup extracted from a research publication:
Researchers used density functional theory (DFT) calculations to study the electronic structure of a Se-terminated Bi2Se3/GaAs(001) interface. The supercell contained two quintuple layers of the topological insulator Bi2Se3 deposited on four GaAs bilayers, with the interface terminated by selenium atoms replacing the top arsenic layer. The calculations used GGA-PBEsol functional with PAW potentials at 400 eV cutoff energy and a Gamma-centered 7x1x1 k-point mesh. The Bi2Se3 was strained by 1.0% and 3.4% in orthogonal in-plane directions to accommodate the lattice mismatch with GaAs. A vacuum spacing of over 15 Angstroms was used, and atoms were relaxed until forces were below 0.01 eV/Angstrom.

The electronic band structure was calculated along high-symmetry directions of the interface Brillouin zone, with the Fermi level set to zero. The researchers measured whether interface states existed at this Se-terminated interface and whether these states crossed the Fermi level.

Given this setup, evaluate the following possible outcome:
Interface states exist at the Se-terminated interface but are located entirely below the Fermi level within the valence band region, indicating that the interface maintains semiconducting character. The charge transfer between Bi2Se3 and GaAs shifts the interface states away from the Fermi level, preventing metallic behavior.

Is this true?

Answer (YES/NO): NO